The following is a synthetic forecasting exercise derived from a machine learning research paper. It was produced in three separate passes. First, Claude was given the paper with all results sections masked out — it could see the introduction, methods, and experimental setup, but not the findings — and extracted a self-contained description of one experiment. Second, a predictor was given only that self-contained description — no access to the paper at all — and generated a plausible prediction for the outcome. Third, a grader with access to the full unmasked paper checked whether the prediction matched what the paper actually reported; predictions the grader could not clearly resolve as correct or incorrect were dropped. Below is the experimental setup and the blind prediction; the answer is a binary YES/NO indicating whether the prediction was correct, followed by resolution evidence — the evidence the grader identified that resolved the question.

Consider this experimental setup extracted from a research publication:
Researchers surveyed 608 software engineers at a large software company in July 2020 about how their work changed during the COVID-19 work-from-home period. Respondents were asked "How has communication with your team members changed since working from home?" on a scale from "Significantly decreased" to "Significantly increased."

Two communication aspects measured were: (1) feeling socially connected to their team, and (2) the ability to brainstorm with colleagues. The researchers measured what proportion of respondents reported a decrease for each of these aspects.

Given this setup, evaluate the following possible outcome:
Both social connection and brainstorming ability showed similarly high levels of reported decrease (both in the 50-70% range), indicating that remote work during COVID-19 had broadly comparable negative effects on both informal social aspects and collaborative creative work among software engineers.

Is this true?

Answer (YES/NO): YES